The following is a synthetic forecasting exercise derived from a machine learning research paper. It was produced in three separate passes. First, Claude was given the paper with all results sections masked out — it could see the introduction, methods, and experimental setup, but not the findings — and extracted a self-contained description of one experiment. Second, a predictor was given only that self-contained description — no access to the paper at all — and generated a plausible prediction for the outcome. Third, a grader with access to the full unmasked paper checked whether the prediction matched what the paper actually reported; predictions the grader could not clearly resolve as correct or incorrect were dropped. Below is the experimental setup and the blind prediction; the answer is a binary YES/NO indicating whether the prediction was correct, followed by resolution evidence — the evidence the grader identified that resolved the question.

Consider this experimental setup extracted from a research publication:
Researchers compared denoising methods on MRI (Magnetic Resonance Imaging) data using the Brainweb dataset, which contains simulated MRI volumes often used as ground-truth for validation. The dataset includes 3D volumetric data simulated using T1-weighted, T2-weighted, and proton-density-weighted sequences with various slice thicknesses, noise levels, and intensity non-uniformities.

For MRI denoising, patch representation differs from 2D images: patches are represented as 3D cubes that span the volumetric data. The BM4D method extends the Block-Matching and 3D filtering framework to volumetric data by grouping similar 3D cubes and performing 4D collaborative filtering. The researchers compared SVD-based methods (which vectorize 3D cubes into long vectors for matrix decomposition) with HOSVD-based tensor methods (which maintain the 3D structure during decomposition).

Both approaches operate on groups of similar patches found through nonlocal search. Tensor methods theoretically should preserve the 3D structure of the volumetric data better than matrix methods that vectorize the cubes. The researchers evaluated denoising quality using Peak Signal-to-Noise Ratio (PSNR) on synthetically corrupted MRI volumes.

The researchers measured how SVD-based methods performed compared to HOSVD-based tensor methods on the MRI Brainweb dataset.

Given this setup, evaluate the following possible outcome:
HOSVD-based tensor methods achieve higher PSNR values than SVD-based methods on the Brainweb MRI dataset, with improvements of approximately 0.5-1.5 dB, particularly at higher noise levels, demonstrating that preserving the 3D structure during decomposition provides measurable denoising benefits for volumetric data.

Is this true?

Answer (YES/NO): NO